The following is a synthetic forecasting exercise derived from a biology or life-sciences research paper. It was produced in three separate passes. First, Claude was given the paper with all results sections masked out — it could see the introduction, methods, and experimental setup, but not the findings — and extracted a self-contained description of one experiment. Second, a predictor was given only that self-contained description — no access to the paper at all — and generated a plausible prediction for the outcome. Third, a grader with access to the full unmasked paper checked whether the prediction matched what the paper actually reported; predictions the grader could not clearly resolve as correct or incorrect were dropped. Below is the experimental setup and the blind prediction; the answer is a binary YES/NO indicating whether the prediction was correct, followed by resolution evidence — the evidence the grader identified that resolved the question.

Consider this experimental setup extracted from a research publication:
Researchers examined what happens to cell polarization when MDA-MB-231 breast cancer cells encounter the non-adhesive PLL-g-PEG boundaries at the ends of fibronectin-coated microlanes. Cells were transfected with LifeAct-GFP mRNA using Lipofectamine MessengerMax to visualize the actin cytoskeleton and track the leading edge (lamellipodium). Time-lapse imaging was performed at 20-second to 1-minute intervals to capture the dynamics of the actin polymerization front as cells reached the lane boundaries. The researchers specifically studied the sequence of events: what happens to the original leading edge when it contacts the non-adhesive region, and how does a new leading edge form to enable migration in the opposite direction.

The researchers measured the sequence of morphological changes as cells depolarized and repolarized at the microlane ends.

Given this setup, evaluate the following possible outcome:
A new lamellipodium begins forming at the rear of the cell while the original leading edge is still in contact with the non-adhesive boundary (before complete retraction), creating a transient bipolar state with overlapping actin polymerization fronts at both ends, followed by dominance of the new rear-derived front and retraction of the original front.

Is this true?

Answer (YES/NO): NO